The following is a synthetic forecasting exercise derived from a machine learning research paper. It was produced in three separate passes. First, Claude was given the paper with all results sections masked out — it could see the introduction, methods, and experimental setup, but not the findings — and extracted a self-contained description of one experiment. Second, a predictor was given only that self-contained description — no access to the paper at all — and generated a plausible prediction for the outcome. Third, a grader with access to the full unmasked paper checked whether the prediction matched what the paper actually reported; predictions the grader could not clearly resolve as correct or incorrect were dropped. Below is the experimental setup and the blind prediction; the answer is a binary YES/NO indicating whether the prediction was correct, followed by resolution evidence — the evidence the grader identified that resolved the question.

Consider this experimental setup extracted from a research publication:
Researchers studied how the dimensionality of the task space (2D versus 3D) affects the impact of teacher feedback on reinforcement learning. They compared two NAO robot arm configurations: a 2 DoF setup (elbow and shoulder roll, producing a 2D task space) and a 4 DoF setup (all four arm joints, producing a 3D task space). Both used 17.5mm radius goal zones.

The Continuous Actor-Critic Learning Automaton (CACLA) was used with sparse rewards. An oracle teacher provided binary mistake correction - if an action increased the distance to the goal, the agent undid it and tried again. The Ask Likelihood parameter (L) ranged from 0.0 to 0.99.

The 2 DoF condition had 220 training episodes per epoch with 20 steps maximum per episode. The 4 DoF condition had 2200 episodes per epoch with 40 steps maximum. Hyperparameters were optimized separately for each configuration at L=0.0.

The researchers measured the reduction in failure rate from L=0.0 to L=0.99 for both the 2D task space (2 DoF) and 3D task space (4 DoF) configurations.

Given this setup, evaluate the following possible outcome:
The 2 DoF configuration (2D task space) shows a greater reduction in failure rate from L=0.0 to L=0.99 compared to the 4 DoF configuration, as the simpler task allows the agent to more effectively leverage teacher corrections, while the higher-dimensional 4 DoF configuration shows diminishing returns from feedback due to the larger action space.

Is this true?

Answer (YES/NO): YES